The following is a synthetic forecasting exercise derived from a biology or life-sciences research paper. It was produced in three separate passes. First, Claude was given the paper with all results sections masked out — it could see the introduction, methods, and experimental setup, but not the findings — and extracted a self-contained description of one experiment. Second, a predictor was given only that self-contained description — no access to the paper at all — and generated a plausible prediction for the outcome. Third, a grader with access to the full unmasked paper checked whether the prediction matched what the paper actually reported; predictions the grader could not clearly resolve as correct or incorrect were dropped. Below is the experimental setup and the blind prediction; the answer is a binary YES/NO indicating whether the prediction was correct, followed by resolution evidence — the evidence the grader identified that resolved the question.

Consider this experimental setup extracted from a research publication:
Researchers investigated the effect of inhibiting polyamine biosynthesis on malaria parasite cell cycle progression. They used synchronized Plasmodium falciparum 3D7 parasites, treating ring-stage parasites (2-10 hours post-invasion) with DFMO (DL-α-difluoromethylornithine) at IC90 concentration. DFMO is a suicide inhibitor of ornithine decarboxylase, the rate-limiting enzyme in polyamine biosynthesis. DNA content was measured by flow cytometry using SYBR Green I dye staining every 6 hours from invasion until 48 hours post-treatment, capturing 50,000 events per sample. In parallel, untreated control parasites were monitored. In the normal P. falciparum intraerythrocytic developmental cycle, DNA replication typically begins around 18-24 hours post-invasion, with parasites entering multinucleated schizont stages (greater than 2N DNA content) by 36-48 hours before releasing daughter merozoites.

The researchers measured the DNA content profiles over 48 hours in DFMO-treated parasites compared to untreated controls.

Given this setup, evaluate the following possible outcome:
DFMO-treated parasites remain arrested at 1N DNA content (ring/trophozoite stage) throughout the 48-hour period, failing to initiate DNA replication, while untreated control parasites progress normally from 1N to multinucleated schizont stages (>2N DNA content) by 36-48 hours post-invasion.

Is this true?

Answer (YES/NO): YES